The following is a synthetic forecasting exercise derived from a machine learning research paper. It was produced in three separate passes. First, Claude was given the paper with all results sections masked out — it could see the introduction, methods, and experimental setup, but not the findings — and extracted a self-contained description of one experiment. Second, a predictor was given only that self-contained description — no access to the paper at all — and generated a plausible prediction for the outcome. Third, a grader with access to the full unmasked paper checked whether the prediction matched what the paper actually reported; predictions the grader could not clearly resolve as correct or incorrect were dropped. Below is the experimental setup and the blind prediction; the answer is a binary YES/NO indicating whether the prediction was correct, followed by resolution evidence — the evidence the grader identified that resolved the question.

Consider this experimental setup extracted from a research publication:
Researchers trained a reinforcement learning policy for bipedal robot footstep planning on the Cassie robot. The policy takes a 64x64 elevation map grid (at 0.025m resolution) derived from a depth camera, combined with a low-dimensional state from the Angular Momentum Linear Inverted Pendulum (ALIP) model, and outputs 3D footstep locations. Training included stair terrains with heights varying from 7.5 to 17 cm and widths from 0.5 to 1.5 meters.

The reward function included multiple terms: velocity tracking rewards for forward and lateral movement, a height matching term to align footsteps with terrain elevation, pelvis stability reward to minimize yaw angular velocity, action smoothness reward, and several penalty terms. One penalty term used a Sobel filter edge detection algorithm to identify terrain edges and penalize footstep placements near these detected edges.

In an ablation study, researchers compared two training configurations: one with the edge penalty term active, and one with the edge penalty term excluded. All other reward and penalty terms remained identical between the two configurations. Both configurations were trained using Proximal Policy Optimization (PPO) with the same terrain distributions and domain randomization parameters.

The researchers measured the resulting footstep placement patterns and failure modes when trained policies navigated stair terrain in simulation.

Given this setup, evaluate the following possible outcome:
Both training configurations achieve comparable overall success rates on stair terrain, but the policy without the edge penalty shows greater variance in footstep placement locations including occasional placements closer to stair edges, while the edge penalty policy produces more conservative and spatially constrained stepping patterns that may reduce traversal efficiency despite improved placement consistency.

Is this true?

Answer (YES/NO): NO